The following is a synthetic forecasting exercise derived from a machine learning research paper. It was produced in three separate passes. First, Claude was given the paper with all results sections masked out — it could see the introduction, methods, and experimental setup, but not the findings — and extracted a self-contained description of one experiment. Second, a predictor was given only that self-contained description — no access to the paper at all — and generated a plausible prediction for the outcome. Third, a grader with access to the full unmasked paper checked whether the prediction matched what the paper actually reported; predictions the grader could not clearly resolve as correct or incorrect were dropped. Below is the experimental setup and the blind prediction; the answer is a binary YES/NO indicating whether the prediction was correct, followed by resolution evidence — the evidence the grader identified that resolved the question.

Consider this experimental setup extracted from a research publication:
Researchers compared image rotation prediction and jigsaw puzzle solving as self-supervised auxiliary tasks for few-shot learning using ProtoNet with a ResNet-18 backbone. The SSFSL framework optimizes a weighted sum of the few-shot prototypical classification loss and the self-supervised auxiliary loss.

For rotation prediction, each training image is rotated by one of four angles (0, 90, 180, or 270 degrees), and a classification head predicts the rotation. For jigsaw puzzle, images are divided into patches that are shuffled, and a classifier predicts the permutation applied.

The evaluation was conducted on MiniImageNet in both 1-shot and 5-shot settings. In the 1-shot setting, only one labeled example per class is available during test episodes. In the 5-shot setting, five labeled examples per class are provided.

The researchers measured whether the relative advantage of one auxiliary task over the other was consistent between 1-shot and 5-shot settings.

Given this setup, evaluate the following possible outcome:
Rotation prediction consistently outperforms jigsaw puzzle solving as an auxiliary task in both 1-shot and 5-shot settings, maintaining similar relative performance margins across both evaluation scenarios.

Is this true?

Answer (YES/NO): NO